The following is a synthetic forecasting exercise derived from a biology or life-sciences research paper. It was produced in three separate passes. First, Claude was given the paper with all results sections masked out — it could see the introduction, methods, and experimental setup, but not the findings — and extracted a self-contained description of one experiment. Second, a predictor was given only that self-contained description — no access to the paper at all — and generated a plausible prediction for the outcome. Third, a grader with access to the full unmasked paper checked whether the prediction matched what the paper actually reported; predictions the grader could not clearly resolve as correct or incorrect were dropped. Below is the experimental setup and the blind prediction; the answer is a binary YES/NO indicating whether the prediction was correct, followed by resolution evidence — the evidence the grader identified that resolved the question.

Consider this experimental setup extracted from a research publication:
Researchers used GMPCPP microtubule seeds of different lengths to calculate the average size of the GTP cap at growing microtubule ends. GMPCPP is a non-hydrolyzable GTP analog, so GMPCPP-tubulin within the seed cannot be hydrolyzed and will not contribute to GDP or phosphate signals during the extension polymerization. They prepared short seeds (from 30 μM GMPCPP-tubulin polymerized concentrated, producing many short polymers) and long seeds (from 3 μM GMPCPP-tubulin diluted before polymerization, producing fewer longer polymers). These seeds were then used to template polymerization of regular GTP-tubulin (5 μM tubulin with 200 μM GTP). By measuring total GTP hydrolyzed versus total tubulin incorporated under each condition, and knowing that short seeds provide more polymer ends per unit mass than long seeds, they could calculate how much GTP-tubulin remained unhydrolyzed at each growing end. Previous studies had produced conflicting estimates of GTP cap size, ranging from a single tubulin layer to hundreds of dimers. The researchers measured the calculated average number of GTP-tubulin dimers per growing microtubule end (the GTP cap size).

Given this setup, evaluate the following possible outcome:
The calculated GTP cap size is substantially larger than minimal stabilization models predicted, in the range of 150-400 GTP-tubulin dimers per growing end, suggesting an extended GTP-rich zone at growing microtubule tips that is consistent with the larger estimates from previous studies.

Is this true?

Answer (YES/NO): NO